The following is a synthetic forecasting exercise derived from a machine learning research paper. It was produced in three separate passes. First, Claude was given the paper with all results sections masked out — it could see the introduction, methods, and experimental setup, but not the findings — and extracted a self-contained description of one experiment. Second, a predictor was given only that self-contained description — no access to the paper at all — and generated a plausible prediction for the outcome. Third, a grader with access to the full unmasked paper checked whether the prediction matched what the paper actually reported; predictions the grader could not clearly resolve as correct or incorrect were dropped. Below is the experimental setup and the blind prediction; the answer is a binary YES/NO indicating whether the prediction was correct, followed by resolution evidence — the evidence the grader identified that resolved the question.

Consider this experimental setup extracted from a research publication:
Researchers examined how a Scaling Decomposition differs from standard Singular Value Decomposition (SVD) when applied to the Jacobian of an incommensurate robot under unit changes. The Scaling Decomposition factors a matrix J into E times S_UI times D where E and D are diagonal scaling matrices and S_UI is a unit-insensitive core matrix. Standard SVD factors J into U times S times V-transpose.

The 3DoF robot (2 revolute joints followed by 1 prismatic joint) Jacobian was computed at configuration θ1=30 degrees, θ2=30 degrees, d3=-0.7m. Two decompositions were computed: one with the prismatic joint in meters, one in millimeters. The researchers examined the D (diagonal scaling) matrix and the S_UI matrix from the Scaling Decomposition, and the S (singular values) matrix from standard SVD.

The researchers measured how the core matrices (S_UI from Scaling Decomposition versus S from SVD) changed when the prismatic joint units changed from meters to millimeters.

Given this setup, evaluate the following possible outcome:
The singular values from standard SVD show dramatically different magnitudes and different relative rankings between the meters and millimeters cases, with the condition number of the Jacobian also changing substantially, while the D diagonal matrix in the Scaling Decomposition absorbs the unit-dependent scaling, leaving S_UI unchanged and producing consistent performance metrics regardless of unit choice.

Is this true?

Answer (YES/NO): NO